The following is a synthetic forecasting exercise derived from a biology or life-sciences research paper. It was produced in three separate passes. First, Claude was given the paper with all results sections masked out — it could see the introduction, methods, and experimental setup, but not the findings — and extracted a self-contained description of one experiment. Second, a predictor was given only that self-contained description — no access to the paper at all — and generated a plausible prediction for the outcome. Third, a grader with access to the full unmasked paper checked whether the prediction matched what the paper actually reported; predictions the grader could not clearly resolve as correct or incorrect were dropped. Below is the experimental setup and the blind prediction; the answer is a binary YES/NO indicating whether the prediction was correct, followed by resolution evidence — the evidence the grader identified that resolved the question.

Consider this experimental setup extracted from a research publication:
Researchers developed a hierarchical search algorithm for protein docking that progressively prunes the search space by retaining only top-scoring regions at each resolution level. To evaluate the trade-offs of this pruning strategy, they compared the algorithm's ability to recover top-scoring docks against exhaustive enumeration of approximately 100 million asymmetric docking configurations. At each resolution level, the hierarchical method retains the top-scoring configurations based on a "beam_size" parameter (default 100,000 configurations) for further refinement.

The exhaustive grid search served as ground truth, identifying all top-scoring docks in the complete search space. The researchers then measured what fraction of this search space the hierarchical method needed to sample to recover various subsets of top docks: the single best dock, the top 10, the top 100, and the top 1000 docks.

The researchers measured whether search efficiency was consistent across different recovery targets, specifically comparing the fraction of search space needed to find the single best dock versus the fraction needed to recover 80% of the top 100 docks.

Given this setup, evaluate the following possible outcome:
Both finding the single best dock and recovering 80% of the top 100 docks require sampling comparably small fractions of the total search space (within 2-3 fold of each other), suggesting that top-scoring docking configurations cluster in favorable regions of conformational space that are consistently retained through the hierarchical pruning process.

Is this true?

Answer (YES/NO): NO